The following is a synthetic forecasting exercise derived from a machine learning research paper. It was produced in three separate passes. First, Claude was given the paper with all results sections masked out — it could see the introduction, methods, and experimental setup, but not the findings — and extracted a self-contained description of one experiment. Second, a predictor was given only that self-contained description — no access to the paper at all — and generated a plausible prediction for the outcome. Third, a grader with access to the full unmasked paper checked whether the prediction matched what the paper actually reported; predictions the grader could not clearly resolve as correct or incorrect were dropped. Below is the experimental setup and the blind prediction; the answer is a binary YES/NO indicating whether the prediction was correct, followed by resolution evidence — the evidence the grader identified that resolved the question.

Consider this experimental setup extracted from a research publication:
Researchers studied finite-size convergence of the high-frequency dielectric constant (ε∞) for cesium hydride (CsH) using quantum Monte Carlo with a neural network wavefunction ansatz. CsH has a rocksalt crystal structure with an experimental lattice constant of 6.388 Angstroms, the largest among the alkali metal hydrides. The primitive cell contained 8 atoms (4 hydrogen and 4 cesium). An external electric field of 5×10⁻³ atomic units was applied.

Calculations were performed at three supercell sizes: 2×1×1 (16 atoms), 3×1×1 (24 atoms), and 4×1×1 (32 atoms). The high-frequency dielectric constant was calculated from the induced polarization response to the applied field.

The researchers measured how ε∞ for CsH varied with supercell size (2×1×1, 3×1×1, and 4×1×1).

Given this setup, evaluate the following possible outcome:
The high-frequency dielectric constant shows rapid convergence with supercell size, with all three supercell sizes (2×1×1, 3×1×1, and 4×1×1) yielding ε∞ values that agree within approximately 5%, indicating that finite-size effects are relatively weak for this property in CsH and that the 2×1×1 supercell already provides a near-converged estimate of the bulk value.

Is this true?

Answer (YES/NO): YES